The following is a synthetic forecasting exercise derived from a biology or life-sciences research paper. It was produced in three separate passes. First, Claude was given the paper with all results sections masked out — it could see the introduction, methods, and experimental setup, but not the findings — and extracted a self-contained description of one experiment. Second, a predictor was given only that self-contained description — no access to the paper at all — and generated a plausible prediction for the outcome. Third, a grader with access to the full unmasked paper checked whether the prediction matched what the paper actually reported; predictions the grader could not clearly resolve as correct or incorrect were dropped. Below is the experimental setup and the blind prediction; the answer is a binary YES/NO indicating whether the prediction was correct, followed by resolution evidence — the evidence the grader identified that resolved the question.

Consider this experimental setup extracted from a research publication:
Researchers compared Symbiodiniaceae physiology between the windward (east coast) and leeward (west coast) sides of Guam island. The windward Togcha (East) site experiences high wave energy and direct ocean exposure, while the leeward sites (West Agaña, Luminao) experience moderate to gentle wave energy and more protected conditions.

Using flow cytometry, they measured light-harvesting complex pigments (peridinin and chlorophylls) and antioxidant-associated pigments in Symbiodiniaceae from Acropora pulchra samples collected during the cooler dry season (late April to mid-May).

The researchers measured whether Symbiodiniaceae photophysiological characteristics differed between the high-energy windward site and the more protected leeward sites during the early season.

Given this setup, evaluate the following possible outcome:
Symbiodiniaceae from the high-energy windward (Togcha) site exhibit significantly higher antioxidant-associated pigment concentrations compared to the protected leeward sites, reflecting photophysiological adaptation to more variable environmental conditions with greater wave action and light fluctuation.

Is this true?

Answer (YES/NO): NO